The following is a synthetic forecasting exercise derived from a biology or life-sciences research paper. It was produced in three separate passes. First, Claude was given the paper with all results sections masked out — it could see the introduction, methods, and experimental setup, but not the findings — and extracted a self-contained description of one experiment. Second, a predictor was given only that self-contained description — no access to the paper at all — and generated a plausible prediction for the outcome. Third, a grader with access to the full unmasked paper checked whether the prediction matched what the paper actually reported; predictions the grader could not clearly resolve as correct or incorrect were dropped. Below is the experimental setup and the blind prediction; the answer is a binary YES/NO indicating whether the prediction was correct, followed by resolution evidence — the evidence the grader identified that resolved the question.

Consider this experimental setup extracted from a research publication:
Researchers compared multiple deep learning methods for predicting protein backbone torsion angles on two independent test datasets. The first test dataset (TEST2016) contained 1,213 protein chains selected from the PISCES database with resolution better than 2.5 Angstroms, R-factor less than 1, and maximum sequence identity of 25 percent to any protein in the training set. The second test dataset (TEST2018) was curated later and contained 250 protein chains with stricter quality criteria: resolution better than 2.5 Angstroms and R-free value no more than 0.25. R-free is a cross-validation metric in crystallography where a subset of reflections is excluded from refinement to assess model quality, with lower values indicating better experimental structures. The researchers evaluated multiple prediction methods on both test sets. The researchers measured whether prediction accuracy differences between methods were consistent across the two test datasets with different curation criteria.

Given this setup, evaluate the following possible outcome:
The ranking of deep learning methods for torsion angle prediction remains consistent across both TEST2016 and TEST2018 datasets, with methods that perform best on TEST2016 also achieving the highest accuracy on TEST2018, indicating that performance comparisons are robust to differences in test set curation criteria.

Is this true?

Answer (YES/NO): NO